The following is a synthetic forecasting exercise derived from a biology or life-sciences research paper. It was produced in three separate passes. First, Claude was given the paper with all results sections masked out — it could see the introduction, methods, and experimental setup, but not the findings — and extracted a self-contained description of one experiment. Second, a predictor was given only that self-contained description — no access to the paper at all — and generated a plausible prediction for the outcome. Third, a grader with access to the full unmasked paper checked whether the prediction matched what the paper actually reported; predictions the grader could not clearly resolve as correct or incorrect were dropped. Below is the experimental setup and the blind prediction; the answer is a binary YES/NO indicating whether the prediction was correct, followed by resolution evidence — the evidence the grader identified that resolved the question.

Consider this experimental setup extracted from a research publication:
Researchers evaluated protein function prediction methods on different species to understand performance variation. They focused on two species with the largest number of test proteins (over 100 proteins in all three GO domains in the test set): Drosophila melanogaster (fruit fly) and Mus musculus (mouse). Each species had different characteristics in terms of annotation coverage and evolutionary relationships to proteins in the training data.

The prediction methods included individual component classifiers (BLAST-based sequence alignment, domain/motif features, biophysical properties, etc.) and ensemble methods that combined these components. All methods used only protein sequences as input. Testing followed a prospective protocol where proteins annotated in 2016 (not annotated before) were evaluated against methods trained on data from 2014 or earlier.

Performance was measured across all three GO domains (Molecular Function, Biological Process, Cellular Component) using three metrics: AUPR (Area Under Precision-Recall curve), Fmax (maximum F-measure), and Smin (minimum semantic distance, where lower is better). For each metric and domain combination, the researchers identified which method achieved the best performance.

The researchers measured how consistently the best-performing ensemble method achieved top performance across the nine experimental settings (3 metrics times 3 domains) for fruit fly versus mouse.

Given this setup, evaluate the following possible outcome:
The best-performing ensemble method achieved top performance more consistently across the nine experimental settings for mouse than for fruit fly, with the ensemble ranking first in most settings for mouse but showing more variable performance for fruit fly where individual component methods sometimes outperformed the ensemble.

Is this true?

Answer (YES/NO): NO